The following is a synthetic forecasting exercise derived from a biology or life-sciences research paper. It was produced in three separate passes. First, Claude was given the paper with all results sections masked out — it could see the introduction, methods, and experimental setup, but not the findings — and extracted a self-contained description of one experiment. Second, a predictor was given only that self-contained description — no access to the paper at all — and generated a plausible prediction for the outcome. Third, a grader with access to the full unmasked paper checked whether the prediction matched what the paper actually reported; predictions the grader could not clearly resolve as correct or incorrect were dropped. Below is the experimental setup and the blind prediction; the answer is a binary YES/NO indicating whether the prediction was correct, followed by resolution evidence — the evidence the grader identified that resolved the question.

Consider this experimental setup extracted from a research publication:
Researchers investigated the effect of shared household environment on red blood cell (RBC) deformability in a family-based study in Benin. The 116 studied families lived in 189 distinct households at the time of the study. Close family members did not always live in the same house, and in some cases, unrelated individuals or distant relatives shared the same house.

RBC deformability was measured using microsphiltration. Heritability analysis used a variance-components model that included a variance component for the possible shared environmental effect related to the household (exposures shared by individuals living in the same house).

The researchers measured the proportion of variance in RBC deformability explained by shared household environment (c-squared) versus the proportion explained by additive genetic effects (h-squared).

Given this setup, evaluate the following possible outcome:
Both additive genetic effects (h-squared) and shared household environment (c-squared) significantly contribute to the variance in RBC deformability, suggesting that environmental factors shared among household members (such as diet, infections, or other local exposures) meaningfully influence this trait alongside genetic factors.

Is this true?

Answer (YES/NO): NO